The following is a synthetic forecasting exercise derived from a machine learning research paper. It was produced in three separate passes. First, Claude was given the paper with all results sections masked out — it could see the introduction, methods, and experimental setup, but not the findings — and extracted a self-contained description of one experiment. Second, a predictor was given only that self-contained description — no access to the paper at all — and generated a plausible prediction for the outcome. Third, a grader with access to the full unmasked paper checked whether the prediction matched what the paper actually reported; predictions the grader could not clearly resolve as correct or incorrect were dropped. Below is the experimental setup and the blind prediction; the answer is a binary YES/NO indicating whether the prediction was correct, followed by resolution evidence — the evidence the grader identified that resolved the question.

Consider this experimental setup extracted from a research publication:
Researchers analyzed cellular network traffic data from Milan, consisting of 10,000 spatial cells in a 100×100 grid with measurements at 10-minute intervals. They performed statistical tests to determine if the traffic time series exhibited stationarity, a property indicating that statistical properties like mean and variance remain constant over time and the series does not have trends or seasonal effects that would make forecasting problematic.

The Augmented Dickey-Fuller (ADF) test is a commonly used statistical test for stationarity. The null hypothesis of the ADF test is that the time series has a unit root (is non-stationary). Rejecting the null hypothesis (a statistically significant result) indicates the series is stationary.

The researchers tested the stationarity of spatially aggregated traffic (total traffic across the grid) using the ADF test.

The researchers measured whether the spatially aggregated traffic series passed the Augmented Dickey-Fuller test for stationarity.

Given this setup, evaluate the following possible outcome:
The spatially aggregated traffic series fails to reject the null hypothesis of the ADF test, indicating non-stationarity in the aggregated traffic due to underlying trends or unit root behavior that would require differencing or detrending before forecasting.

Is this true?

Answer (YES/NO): NO